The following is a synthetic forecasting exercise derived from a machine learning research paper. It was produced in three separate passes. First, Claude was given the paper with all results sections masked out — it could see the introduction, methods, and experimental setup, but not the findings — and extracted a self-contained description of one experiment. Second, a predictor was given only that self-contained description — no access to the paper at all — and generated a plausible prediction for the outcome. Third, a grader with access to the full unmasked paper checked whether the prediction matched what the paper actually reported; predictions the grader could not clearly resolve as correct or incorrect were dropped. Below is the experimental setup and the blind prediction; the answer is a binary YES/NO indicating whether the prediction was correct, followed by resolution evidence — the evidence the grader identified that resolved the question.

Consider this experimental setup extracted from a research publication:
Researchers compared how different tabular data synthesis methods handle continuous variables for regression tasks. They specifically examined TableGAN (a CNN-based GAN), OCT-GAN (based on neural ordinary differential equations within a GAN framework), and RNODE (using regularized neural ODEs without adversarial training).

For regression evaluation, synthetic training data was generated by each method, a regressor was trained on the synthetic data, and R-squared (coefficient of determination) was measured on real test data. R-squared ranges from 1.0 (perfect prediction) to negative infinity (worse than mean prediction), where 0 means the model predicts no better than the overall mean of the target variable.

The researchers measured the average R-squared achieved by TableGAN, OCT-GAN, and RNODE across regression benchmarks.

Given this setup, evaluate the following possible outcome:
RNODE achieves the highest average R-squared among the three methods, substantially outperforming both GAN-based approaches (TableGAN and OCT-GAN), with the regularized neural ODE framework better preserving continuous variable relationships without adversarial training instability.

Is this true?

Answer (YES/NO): NO